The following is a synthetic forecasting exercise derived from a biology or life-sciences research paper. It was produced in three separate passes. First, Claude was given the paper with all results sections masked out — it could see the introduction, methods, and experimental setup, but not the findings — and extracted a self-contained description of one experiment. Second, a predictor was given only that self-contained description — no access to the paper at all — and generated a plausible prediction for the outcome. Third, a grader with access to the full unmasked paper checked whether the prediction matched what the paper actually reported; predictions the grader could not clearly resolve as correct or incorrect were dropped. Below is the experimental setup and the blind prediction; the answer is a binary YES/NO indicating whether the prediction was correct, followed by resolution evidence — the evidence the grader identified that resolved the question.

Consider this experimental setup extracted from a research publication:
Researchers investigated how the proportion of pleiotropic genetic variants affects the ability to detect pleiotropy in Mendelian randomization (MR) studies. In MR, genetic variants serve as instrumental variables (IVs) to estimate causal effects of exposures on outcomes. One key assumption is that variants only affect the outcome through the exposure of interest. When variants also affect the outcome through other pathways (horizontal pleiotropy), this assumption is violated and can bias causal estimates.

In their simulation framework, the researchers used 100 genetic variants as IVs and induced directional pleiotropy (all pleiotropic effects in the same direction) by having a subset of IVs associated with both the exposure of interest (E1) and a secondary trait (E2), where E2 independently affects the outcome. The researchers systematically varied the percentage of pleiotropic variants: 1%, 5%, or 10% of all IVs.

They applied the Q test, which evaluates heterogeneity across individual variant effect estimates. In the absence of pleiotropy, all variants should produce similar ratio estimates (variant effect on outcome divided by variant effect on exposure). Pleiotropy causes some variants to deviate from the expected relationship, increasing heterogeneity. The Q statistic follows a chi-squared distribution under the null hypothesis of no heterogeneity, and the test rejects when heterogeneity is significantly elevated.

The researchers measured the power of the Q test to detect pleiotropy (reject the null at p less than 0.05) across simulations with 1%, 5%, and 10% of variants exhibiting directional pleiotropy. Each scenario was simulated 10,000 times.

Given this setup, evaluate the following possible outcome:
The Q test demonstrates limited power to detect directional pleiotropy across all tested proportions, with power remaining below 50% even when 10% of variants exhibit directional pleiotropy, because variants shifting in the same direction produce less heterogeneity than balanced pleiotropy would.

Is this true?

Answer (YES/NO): NO